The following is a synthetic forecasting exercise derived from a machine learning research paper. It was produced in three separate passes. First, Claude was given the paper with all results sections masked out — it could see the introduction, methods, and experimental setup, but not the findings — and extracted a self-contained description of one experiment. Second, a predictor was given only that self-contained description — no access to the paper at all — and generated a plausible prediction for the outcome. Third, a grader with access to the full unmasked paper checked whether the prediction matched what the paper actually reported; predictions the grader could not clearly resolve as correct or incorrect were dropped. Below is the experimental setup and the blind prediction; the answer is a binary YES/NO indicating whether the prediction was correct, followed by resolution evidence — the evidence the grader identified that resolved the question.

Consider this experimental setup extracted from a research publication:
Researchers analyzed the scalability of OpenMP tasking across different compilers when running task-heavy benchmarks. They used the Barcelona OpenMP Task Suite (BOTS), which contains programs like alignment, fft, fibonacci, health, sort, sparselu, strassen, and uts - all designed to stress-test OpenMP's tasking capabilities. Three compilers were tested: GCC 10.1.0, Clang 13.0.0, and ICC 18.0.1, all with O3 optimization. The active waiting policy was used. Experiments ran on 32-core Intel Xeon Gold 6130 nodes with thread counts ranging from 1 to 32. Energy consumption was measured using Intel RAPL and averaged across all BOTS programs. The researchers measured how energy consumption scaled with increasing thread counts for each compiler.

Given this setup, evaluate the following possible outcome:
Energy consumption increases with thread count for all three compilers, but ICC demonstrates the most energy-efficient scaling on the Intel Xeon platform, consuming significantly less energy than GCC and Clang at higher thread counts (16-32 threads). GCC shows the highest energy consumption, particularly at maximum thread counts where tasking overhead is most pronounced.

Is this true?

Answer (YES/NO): NO